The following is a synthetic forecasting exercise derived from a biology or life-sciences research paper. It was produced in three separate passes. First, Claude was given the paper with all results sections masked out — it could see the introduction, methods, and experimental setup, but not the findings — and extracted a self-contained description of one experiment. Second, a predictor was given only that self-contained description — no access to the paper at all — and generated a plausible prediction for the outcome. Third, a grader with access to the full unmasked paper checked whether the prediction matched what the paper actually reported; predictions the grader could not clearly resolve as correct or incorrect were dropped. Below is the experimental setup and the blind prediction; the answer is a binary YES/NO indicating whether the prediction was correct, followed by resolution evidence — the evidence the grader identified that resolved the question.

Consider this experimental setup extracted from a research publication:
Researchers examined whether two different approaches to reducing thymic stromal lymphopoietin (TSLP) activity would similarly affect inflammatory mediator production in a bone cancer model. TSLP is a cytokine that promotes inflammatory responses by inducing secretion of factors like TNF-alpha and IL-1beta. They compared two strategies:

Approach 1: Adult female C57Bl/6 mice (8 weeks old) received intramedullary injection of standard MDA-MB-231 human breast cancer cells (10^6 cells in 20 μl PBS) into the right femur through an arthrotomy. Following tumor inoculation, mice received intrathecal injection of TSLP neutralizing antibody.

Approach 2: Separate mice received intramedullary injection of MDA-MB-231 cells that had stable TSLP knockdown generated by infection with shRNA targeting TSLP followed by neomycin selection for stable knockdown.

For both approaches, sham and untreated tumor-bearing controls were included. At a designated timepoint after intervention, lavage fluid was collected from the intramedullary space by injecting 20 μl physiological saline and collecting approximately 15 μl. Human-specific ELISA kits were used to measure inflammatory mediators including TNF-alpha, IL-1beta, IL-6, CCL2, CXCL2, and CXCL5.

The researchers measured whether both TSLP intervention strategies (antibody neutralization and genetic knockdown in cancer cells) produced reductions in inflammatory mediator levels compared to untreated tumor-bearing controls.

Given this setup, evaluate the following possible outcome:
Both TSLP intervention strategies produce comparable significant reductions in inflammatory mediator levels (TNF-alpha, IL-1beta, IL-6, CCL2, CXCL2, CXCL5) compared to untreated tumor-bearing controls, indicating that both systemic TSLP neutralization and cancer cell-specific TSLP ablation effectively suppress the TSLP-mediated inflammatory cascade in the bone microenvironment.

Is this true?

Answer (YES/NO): YES